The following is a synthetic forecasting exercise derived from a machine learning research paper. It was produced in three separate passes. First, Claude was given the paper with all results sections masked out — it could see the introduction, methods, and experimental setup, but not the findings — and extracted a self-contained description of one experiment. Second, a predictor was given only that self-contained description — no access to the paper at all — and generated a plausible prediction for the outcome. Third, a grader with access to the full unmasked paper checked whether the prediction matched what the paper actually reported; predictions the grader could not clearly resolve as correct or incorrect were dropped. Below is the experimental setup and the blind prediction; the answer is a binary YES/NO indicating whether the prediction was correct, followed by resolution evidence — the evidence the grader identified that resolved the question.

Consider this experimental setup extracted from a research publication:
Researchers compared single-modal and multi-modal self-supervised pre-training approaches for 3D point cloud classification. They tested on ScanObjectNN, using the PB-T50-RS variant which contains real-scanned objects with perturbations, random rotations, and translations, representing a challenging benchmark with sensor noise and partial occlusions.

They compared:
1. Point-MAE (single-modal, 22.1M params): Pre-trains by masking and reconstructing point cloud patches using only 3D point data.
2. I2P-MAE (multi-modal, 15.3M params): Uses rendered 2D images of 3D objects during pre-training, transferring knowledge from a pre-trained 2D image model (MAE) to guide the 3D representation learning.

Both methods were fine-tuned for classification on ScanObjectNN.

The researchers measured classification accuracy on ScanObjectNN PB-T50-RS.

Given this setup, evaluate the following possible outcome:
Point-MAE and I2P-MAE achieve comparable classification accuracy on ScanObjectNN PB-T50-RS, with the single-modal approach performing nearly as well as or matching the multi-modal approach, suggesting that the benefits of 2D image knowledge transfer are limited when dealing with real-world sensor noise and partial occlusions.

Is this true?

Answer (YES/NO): NO